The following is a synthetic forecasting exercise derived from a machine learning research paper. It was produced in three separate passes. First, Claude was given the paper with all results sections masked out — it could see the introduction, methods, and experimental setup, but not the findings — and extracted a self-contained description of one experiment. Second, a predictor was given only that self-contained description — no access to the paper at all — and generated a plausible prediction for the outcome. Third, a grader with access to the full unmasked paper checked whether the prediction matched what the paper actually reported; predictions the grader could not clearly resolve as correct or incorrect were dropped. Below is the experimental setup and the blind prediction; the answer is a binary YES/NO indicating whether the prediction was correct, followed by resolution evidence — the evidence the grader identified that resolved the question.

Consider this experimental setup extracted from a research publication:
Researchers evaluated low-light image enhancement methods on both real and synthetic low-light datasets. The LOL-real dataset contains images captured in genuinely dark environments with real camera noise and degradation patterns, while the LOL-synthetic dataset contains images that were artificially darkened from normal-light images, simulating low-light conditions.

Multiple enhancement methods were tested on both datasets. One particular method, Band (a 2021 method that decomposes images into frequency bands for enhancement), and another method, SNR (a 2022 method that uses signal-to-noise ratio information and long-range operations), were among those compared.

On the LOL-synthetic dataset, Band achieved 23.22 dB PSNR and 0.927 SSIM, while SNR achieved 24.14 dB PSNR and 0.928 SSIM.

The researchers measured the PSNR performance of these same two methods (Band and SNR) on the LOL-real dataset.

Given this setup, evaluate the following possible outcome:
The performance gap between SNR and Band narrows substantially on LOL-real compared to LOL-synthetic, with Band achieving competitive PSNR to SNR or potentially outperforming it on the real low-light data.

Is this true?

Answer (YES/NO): NO